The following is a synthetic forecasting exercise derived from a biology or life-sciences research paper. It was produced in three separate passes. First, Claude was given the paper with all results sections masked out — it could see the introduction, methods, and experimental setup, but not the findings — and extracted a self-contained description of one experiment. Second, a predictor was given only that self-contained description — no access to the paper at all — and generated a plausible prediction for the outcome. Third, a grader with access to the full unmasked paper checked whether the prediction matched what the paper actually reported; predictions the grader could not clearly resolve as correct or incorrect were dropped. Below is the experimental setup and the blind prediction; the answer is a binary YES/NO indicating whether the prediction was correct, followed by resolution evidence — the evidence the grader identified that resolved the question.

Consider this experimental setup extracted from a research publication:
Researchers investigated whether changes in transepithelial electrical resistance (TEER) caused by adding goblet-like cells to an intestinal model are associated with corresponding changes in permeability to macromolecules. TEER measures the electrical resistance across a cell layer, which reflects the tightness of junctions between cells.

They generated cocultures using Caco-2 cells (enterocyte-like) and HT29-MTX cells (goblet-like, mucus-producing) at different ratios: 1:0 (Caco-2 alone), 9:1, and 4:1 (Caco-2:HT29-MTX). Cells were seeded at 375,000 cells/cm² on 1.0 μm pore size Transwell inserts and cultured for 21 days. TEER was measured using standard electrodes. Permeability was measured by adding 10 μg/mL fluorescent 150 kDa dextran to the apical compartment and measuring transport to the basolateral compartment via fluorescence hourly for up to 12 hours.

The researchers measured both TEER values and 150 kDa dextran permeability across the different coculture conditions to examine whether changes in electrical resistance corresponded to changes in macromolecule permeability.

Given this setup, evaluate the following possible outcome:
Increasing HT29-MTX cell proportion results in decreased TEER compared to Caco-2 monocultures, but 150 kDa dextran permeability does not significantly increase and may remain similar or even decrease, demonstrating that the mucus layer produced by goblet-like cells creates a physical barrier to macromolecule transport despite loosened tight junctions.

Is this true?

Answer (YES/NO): NO